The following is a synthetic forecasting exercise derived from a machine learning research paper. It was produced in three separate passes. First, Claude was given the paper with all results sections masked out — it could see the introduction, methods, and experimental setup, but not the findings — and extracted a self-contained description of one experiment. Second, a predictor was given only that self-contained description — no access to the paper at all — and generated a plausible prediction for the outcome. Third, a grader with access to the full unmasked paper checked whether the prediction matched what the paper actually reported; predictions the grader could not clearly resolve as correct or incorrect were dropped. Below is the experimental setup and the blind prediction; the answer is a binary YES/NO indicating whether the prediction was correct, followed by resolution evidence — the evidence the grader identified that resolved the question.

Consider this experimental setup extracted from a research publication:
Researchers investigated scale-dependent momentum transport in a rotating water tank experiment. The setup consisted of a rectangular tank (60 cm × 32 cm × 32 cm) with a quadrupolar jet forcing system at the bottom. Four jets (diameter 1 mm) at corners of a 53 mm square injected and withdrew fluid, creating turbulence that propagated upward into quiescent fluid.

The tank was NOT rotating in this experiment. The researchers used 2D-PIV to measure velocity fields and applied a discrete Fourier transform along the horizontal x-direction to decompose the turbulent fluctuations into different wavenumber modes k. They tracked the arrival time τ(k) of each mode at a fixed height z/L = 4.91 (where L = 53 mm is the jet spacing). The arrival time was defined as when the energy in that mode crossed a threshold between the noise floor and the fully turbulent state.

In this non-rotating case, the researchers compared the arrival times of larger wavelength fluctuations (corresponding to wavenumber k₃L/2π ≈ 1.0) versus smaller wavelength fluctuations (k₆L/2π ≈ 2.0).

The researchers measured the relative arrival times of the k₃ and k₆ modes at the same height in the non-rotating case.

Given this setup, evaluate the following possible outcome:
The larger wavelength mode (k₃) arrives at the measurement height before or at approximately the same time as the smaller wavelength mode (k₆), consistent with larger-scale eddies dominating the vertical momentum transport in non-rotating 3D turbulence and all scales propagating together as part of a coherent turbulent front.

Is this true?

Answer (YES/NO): YES